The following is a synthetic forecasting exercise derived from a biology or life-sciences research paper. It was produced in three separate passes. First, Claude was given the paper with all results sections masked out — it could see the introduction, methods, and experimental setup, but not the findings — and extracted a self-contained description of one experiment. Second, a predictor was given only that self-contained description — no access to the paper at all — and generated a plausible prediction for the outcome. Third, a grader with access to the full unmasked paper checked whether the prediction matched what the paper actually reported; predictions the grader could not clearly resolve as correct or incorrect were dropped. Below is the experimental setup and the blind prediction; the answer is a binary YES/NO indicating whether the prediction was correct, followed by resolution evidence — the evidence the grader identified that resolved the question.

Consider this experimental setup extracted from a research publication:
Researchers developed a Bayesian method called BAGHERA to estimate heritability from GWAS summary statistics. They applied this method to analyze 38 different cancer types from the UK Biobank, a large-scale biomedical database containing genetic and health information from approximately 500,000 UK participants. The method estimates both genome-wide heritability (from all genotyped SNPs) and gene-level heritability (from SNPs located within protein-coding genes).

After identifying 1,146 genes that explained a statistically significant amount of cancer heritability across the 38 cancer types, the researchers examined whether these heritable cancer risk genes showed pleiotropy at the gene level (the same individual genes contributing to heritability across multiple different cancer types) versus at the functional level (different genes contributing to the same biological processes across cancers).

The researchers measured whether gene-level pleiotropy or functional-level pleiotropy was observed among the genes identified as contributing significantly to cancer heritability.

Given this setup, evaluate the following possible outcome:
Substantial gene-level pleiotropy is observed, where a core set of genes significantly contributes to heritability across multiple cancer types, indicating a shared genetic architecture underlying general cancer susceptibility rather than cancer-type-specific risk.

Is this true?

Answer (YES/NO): NO